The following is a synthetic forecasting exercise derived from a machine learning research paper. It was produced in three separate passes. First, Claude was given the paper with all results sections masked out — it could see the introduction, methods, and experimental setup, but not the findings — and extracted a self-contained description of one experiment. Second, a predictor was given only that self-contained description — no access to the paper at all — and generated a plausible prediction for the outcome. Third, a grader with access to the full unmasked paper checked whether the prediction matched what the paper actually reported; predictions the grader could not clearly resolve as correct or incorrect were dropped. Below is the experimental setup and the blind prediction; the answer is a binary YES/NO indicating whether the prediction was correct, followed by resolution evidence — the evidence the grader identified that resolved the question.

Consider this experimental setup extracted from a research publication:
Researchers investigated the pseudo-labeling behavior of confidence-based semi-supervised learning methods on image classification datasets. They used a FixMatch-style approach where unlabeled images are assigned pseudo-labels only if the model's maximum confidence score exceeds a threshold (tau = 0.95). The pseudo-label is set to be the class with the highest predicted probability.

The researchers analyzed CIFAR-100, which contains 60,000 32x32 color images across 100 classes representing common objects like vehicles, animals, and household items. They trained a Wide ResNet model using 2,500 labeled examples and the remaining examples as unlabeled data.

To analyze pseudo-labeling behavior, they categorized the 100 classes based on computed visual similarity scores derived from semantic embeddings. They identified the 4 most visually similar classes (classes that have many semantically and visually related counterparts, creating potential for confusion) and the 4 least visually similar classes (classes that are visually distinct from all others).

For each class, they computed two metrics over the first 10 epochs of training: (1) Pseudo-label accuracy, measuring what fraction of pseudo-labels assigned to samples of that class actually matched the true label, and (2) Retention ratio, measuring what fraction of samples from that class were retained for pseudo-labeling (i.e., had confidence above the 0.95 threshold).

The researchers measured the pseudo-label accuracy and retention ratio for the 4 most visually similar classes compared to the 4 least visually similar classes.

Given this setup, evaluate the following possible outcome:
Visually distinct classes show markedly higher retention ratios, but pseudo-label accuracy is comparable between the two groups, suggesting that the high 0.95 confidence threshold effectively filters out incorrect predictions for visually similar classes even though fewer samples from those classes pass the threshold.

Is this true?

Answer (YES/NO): NO